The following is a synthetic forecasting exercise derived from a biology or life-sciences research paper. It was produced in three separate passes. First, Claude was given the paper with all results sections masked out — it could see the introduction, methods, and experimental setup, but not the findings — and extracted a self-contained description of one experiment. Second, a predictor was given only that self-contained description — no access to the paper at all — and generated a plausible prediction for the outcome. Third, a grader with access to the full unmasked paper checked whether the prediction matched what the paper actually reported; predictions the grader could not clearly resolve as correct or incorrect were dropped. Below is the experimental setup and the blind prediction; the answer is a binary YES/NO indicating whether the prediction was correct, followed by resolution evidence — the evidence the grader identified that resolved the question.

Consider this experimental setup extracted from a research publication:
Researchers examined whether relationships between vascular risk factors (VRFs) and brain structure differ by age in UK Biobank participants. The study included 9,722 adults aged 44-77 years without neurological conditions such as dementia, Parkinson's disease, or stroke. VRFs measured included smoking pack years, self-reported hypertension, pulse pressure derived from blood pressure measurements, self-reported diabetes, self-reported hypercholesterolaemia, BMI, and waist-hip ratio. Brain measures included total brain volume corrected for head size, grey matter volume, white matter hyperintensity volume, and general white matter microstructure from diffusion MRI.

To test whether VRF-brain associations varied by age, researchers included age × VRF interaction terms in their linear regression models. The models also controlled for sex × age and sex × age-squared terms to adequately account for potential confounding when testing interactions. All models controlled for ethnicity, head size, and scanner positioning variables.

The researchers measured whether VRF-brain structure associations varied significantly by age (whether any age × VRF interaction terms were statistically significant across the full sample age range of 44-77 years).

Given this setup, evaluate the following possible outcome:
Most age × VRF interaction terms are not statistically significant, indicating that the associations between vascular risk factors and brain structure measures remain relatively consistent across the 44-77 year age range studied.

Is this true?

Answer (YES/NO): YES